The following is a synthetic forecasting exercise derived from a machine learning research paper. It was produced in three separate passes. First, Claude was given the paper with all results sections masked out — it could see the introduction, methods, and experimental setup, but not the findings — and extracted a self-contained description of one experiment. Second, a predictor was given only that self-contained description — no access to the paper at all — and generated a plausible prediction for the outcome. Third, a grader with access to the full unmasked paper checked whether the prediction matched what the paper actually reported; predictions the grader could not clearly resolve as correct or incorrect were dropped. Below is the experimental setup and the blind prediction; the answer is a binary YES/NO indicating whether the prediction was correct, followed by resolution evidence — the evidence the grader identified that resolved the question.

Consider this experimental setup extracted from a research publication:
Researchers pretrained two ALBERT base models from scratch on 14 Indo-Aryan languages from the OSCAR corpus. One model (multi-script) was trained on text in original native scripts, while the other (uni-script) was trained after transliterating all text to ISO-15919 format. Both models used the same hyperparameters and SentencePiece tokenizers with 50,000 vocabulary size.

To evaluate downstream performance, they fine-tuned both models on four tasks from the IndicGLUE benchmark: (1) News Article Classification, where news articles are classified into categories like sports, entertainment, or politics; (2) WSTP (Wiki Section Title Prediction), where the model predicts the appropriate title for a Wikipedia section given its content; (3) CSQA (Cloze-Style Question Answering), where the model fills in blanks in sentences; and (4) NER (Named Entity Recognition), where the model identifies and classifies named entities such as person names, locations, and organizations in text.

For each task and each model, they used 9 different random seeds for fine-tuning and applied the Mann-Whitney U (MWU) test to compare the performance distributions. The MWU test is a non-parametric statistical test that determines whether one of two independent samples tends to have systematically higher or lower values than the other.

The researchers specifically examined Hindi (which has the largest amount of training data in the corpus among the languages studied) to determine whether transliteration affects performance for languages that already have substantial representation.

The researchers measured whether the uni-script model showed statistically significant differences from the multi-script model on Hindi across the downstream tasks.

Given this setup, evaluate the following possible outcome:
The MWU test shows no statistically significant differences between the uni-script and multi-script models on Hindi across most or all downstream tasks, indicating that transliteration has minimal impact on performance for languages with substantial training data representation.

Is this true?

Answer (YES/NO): NO